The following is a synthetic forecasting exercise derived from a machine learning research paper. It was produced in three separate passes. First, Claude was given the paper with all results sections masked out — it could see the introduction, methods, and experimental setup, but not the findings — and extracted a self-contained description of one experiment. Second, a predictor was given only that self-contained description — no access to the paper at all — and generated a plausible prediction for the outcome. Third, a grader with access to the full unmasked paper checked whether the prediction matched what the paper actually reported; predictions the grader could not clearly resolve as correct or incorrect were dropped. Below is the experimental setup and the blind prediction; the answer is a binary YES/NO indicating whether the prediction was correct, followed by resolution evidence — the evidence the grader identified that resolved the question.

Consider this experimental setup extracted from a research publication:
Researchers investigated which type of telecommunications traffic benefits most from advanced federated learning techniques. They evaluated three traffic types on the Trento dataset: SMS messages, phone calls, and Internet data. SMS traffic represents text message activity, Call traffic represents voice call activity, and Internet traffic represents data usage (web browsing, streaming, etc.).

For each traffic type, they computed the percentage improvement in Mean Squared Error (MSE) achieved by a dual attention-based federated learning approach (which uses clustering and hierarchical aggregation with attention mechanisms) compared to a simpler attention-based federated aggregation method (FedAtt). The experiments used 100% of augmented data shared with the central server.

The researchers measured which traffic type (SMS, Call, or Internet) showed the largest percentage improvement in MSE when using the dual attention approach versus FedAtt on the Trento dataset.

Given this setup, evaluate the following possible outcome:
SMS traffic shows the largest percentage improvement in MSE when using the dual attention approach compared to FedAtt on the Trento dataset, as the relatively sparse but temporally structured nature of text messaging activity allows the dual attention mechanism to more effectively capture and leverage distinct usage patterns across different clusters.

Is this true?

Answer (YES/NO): NO